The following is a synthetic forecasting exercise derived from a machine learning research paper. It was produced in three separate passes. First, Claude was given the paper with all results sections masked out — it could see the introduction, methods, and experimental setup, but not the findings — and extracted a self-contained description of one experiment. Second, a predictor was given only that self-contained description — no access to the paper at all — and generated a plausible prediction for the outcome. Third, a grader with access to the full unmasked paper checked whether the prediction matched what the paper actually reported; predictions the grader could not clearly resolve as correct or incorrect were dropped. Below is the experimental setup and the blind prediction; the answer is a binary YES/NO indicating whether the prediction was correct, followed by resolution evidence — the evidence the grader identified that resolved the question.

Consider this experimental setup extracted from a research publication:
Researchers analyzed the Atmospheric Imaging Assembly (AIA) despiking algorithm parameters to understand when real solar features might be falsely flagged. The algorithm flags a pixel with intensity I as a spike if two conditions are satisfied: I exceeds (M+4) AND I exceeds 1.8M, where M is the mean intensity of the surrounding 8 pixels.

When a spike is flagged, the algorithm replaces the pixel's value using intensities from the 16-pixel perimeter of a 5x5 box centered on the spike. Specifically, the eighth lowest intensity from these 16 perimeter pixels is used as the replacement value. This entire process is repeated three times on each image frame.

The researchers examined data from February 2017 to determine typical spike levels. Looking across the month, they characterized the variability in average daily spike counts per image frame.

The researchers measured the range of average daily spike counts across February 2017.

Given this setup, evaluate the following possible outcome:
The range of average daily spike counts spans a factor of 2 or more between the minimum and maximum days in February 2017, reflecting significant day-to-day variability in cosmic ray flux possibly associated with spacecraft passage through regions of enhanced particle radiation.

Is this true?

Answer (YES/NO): YES